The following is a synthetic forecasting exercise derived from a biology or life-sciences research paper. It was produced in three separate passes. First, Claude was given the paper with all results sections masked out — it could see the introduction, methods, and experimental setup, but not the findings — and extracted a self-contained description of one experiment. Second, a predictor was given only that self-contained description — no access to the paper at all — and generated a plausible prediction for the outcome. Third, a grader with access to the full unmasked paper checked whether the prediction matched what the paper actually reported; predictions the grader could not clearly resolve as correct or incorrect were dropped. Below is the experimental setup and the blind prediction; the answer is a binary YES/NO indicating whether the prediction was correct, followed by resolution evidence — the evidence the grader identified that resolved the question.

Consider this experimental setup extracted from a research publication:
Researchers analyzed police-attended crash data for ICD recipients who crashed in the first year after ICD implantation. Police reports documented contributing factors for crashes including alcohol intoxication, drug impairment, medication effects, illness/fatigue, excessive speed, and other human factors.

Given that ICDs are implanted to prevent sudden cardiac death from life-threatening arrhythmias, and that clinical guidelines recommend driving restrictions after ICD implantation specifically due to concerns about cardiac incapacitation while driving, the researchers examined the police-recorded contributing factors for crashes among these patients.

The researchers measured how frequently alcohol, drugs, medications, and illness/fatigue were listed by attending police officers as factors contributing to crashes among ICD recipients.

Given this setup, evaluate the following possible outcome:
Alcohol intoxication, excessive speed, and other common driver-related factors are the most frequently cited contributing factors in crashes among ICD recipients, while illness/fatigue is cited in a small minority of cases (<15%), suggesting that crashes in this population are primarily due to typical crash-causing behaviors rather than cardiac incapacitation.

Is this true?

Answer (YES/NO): NO